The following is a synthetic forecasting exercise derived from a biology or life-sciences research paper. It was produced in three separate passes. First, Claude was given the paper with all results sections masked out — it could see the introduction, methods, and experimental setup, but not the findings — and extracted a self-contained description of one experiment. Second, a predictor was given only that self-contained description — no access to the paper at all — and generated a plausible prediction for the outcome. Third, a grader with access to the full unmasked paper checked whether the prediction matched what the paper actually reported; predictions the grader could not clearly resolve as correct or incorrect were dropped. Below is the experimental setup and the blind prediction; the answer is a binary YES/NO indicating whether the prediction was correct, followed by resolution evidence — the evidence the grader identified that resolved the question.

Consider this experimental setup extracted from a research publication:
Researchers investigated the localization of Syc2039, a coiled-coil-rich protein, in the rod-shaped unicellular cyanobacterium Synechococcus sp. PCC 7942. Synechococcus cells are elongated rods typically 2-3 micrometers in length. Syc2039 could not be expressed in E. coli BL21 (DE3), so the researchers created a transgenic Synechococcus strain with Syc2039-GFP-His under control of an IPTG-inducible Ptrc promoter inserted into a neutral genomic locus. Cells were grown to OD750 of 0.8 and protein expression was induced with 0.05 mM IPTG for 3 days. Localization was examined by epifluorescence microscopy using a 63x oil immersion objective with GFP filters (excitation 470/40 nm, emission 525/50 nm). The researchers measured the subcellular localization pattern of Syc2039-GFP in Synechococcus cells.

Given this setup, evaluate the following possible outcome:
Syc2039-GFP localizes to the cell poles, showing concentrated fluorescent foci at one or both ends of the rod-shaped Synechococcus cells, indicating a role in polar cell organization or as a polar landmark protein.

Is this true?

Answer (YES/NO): NO